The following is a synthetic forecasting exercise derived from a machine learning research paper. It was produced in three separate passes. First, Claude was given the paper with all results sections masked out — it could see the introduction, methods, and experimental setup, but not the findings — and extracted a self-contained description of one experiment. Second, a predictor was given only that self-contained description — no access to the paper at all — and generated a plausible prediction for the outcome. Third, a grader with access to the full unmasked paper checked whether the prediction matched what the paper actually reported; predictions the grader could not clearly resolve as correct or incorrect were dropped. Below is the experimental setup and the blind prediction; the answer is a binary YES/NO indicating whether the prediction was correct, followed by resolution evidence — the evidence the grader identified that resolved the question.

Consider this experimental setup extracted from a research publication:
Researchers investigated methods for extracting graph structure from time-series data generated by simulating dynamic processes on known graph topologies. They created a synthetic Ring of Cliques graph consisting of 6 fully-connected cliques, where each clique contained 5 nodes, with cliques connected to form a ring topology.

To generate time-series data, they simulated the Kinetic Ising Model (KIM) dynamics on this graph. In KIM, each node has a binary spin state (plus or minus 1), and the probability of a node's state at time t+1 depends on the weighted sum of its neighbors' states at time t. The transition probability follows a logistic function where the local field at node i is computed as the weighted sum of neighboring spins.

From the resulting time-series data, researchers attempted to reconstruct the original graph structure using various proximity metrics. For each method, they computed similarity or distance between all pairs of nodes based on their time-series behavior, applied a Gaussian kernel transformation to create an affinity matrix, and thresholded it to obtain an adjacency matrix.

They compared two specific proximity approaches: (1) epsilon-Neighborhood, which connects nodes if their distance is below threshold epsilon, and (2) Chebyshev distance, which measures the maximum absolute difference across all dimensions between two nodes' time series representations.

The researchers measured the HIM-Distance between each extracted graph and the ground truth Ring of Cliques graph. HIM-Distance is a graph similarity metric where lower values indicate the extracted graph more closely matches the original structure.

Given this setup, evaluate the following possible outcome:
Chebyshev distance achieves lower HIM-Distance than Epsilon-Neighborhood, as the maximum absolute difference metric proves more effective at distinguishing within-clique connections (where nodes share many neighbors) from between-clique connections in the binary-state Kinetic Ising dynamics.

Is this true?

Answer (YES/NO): NO